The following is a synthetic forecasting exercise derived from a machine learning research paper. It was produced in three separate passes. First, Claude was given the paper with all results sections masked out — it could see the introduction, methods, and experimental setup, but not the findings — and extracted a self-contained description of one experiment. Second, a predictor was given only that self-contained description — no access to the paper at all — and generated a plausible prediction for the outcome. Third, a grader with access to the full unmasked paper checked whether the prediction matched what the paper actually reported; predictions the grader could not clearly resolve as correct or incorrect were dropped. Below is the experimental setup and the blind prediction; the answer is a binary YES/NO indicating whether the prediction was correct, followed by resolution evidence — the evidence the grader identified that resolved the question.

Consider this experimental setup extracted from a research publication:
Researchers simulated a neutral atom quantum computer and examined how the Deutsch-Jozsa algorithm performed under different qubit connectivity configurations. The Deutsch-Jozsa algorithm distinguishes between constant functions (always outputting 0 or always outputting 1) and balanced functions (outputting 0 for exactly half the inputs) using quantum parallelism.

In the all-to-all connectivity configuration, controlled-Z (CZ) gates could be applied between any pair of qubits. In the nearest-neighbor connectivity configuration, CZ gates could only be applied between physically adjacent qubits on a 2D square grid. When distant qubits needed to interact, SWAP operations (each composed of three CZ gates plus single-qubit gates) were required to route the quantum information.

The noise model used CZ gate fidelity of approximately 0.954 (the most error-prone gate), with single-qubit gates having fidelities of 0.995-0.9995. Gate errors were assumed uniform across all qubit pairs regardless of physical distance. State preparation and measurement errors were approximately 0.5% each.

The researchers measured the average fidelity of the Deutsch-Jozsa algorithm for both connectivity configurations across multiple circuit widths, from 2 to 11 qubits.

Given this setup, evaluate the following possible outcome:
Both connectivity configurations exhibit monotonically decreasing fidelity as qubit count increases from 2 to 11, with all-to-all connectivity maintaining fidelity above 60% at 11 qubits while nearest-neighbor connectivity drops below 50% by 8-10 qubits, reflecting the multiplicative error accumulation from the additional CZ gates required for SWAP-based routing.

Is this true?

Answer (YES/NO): NO